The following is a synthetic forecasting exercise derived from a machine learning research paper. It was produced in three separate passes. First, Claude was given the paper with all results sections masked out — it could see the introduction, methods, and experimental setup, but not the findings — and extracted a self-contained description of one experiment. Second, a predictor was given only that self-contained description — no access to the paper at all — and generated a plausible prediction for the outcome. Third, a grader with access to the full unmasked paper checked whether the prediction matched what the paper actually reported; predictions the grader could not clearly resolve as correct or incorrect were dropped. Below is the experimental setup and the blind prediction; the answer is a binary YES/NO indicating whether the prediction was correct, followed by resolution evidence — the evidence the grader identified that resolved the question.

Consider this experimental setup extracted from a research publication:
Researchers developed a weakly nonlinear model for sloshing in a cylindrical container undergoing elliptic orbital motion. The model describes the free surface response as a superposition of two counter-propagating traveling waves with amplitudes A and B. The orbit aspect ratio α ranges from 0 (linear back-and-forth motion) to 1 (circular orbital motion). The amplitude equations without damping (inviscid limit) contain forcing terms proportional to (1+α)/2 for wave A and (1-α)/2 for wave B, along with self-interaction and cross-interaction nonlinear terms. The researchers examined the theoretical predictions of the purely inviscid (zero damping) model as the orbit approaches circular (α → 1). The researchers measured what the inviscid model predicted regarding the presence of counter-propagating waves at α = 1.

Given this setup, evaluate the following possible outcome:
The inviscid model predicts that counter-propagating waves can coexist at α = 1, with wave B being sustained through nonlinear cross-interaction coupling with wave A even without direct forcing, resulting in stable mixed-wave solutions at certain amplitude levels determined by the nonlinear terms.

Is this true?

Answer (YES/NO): YES